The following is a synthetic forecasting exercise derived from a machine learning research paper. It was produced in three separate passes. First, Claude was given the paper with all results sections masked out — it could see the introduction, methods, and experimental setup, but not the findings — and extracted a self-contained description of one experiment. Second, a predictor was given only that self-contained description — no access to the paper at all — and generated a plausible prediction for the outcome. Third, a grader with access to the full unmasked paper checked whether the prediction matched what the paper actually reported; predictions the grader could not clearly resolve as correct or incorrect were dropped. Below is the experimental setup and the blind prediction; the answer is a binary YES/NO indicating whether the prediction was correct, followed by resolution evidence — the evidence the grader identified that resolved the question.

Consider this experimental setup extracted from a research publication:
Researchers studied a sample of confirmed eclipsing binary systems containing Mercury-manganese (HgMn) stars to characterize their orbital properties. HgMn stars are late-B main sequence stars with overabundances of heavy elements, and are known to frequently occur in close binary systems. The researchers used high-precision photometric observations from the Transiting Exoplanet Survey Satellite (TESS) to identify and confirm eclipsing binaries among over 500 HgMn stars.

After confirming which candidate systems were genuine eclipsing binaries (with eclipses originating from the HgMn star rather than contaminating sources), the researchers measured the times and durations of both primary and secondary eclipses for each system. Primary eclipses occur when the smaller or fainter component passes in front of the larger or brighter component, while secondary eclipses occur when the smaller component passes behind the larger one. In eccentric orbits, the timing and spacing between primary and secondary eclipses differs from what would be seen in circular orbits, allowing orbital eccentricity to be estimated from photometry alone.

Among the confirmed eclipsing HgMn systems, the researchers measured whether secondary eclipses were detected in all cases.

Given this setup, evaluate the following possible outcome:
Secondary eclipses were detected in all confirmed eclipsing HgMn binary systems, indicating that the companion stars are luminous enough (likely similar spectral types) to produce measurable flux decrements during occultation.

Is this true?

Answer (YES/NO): NO